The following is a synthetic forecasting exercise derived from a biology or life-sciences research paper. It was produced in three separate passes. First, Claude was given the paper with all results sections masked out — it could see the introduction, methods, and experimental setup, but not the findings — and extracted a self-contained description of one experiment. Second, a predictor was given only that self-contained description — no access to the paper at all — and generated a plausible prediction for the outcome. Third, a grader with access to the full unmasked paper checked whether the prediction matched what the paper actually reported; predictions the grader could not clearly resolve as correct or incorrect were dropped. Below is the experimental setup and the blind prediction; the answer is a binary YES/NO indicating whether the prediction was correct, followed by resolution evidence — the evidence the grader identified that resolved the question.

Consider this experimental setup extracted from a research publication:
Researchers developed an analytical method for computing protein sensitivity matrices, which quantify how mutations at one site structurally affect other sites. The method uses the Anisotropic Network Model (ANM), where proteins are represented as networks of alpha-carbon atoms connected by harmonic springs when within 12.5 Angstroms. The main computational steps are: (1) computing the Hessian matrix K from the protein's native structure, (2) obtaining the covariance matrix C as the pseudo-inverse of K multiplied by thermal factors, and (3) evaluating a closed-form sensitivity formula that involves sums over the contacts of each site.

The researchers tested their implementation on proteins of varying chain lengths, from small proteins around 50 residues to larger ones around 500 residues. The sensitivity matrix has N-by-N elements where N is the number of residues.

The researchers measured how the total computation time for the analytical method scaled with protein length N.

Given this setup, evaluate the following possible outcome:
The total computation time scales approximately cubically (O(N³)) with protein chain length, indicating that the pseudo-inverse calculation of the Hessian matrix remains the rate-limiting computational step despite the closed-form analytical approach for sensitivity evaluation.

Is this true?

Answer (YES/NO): NO